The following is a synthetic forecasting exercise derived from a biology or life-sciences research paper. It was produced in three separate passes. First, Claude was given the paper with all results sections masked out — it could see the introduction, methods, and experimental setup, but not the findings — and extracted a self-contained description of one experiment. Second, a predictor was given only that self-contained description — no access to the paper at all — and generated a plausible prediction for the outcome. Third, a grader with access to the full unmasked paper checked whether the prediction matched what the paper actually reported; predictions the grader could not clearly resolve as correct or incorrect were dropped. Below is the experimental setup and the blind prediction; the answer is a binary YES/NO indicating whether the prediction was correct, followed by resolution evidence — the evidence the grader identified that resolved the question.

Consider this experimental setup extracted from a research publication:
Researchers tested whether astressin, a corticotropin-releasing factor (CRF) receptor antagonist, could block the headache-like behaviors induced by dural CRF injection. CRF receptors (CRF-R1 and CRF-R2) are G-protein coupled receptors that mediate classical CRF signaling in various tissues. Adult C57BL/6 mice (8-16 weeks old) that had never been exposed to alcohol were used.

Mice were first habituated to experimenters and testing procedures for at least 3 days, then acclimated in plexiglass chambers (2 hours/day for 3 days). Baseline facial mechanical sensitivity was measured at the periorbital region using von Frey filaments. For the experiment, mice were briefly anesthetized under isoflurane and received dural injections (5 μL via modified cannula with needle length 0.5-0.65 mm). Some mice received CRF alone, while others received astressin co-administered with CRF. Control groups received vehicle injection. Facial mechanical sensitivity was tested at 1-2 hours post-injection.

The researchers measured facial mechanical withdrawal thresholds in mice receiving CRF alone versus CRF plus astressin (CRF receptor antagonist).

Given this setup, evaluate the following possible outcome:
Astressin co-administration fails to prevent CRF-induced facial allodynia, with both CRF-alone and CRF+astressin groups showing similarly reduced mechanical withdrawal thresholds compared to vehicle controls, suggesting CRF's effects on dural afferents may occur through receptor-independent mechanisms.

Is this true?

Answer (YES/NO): NO